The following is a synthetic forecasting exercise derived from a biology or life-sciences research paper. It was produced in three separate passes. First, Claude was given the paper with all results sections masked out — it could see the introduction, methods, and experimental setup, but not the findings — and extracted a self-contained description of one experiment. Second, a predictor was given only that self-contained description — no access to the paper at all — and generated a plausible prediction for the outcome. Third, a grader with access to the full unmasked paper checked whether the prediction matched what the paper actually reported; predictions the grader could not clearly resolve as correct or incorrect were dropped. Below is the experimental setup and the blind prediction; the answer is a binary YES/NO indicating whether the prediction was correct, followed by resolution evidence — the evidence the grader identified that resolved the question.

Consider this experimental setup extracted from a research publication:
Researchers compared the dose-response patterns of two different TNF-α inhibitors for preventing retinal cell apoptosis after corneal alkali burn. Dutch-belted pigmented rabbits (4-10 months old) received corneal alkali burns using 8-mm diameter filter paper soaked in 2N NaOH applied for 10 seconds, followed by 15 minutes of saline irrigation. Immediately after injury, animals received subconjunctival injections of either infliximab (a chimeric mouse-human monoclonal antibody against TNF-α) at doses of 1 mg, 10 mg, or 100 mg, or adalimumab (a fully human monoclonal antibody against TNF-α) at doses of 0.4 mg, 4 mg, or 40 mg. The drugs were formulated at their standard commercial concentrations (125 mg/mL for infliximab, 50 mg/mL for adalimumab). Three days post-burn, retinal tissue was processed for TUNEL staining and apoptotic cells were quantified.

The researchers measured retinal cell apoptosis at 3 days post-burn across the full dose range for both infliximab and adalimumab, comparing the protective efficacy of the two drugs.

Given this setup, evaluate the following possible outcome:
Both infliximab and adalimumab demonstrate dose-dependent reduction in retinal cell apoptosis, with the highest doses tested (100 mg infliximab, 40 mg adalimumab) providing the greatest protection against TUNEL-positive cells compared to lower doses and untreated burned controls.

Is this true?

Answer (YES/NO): NO